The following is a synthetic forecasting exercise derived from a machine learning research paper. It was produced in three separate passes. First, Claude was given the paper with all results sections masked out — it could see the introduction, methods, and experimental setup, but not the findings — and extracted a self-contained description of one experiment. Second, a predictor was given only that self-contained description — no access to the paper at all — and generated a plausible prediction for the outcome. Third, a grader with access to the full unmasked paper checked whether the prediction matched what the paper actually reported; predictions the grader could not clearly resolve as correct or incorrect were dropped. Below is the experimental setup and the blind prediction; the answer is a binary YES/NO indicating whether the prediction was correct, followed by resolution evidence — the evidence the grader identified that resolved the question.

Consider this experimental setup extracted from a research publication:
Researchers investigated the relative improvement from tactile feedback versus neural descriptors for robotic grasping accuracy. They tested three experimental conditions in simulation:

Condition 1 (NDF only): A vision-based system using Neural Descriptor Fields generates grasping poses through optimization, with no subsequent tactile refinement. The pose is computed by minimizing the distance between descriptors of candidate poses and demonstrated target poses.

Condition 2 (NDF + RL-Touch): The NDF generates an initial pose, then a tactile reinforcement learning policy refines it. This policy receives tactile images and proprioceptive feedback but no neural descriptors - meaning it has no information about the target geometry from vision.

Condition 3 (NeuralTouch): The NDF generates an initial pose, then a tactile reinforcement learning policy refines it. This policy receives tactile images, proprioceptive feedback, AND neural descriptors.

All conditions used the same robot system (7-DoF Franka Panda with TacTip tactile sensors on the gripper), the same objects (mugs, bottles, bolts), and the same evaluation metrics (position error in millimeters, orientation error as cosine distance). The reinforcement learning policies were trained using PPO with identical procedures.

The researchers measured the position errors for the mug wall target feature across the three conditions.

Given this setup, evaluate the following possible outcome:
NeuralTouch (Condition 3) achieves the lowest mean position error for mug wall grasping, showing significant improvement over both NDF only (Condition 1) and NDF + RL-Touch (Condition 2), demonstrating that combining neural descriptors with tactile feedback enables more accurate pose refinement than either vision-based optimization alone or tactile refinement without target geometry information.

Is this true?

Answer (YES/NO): YES